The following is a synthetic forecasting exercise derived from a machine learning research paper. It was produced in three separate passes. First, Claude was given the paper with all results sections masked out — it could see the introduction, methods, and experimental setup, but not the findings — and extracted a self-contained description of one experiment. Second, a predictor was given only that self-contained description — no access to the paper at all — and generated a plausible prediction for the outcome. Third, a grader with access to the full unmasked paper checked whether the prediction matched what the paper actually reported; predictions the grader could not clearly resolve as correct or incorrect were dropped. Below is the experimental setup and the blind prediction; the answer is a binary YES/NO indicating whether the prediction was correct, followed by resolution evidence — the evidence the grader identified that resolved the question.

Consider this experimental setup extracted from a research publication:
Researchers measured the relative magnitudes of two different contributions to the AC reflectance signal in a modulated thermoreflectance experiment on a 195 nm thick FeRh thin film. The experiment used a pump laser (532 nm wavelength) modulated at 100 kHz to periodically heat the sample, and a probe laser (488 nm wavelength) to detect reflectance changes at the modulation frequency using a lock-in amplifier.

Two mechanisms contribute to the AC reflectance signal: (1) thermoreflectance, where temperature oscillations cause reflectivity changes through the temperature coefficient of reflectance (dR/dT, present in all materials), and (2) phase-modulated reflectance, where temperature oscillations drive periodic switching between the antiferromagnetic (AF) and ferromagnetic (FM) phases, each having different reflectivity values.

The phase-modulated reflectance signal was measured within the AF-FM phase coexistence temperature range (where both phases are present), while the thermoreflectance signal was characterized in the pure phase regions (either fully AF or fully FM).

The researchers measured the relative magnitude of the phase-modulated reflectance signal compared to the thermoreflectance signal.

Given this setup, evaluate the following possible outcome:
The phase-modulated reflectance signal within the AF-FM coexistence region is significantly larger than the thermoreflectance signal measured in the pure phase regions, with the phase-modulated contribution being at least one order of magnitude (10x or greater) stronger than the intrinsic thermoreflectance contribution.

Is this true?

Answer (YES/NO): YES